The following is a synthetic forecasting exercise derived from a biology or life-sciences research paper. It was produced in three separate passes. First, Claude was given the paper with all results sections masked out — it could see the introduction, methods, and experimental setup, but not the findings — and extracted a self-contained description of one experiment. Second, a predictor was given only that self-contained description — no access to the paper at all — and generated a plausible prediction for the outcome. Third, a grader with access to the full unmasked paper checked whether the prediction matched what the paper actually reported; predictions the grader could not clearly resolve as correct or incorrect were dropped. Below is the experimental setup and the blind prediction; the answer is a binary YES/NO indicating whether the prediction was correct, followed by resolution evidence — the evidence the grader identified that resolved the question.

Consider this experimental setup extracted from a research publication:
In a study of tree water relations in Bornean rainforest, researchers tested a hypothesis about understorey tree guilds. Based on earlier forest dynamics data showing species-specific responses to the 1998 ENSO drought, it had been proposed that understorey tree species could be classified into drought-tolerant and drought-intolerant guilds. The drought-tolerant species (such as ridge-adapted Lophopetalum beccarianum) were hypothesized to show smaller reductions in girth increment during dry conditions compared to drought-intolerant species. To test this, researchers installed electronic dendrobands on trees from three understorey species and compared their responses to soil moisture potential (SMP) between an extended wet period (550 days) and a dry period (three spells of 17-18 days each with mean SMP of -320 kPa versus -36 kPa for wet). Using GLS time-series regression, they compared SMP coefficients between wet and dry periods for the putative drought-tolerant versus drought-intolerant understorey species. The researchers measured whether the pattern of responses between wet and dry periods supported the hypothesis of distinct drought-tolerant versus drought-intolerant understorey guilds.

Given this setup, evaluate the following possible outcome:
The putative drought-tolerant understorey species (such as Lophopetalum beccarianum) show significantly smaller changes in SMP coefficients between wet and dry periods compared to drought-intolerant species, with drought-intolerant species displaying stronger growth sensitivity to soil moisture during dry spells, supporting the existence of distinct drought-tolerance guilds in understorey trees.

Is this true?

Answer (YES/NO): NO